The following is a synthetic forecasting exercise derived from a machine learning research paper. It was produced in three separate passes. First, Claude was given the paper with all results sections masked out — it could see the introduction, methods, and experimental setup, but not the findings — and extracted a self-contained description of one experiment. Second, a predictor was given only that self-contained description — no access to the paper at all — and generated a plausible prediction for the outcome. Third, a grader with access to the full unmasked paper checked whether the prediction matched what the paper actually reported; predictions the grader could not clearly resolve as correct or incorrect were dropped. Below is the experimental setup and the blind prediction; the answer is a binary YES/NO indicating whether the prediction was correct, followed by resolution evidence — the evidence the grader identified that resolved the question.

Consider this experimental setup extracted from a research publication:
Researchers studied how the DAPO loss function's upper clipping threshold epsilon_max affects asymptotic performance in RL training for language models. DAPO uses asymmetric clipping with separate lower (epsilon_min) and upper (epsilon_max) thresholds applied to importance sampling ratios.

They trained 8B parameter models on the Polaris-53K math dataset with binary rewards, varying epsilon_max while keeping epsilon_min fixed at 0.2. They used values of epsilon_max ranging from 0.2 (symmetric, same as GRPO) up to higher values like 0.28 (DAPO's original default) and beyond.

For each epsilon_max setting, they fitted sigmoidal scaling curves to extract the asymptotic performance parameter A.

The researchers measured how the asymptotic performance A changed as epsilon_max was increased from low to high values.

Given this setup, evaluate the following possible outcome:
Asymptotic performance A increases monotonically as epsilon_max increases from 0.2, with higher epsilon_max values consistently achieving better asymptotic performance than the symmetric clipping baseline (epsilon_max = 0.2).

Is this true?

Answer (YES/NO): NO